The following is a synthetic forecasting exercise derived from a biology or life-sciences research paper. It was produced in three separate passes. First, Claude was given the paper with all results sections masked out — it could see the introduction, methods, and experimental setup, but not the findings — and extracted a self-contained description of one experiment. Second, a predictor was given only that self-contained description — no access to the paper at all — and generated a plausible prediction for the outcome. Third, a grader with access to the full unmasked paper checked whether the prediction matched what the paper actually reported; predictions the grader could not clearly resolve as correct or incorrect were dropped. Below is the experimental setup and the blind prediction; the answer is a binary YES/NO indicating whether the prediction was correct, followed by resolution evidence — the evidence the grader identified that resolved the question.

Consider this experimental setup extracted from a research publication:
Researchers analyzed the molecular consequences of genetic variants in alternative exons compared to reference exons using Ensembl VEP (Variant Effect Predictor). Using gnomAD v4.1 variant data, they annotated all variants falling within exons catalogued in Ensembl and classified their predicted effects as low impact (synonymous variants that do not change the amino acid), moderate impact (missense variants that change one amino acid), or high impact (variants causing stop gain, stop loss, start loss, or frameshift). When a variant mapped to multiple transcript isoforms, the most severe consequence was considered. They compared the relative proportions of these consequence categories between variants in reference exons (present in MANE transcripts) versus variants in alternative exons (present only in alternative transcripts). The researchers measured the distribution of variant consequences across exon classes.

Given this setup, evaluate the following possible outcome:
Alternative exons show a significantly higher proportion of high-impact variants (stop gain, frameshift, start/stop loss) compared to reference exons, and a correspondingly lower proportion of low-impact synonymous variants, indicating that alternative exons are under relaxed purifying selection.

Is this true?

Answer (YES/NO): NO